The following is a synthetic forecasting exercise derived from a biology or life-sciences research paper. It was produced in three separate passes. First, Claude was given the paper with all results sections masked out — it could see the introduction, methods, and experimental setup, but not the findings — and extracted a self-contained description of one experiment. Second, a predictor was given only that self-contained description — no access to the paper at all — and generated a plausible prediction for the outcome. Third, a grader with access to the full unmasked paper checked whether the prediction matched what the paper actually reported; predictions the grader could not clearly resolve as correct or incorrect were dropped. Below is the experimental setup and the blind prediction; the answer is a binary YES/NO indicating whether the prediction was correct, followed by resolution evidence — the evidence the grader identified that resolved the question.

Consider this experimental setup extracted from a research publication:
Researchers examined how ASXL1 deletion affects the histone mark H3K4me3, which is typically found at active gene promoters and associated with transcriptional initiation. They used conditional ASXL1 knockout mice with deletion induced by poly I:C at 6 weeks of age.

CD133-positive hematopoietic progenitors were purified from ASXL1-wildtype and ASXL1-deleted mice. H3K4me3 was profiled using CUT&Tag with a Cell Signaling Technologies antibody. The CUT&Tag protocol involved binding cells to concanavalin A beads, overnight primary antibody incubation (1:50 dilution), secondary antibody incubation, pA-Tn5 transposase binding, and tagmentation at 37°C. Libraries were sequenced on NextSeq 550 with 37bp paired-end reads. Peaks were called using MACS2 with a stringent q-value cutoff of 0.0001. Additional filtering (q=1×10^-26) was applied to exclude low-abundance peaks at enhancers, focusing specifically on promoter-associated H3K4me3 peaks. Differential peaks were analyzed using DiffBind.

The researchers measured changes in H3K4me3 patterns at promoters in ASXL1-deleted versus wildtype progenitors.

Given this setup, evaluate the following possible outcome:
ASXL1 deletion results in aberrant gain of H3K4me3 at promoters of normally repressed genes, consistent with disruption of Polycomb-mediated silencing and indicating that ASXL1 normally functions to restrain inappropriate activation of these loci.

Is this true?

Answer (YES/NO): NO